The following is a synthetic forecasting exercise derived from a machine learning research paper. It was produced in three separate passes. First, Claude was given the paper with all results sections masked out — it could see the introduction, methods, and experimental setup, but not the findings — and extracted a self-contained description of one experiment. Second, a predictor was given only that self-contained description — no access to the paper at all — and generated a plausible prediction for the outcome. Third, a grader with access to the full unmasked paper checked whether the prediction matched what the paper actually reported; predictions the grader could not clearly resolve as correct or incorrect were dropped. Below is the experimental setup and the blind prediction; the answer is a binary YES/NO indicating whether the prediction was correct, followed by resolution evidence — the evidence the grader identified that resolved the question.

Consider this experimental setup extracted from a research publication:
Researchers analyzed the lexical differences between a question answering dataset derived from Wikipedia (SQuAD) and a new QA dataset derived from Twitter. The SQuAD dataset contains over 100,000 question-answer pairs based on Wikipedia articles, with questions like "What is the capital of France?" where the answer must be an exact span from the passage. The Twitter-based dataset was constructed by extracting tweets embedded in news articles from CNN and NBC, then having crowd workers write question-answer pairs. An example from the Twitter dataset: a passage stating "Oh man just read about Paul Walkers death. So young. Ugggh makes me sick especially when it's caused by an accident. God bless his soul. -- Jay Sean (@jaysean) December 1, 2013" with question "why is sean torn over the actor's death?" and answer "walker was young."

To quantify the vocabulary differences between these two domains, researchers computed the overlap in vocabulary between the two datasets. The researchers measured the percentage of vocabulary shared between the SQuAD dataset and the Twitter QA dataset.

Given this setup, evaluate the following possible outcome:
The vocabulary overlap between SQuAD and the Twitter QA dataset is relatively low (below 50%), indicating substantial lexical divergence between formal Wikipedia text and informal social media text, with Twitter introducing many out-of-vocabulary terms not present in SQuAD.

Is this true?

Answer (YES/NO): YES